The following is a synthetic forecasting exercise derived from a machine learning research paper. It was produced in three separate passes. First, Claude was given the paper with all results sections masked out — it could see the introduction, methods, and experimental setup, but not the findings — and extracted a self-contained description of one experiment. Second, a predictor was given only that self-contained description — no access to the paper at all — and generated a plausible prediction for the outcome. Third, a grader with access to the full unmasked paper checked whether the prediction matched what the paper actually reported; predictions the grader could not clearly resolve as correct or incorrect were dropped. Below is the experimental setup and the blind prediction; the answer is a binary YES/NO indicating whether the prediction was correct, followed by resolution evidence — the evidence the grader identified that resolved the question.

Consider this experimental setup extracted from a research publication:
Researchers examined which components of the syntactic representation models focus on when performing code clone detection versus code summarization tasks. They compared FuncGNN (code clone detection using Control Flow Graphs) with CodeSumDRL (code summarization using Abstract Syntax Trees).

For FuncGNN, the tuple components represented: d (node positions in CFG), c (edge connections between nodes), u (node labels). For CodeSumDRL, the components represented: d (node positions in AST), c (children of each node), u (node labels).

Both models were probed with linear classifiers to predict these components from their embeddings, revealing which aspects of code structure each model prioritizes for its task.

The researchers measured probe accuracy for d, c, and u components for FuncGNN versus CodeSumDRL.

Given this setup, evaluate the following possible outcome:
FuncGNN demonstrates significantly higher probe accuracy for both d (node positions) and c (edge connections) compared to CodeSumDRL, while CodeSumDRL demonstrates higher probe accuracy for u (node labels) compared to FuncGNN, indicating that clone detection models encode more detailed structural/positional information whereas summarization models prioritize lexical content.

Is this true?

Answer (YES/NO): NO